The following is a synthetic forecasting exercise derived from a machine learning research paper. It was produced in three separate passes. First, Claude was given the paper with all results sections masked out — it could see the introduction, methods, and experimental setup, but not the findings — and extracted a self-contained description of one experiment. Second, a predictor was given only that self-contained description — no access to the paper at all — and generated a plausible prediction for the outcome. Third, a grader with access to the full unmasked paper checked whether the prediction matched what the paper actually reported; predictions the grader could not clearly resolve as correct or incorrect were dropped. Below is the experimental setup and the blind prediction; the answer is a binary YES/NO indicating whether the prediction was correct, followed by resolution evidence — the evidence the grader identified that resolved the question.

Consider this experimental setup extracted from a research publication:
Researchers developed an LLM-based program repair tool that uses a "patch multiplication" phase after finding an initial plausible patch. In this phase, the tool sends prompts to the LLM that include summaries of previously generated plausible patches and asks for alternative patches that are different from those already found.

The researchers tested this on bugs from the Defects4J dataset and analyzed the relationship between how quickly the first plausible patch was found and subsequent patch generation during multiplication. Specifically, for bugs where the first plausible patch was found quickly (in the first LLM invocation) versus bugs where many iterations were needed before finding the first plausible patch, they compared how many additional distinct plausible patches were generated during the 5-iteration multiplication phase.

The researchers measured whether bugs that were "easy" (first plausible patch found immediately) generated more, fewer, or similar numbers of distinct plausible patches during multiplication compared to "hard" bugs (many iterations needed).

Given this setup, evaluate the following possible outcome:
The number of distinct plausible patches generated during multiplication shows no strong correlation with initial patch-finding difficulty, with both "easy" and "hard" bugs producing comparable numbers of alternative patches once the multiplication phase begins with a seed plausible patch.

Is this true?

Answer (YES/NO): YES